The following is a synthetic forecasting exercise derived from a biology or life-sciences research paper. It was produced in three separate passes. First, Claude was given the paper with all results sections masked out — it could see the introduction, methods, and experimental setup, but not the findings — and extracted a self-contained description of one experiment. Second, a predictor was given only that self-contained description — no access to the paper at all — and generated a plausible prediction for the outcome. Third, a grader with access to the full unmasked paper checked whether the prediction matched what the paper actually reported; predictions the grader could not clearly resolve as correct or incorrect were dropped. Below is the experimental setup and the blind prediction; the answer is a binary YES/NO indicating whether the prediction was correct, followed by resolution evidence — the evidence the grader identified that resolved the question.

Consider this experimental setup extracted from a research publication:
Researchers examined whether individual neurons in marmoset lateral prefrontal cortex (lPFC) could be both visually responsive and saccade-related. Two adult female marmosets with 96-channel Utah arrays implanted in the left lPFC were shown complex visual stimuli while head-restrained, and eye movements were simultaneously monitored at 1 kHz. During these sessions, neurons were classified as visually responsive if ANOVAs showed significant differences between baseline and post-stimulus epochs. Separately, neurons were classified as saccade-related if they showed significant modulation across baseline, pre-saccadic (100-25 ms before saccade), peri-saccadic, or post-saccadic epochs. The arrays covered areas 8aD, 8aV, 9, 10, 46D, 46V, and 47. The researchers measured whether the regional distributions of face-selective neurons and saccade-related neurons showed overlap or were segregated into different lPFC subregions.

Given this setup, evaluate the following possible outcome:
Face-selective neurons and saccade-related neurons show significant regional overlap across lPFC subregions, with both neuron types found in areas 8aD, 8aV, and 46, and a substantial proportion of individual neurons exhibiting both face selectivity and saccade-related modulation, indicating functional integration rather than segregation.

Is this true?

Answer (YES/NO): NO